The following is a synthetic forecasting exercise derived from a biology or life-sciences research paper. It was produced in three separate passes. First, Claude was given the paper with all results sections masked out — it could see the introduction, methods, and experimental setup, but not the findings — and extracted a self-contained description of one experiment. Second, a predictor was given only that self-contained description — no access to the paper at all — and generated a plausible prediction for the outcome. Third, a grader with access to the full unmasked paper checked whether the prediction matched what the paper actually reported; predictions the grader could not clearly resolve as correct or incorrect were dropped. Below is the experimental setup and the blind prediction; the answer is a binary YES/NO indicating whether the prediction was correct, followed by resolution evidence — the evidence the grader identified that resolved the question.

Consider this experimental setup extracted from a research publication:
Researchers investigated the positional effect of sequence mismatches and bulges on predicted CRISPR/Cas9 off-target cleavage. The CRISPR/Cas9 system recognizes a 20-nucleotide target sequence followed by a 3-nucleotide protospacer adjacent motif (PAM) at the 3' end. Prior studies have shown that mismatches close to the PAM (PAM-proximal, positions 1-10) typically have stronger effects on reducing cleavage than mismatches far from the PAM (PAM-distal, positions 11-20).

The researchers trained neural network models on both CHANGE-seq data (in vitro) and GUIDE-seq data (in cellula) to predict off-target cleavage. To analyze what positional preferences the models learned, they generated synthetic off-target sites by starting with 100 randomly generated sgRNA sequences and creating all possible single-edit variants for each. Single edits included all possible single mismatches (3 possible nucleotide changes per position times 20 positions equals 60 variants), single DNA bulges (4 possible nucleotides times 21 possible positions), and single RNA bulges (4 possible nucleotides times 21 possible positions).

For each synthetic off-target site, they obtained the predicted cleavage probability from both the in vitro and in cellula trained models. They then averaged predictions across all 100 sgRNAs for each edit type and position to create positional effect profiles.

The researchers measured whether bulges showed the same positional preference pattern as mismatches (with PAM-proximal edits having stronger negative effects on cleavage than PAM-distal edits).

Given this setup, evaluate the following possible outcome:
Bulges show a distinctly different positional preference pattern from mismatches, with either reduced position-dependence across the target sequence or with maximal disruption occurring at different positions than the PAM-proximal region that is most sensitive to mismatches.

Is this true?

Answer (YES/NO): NO